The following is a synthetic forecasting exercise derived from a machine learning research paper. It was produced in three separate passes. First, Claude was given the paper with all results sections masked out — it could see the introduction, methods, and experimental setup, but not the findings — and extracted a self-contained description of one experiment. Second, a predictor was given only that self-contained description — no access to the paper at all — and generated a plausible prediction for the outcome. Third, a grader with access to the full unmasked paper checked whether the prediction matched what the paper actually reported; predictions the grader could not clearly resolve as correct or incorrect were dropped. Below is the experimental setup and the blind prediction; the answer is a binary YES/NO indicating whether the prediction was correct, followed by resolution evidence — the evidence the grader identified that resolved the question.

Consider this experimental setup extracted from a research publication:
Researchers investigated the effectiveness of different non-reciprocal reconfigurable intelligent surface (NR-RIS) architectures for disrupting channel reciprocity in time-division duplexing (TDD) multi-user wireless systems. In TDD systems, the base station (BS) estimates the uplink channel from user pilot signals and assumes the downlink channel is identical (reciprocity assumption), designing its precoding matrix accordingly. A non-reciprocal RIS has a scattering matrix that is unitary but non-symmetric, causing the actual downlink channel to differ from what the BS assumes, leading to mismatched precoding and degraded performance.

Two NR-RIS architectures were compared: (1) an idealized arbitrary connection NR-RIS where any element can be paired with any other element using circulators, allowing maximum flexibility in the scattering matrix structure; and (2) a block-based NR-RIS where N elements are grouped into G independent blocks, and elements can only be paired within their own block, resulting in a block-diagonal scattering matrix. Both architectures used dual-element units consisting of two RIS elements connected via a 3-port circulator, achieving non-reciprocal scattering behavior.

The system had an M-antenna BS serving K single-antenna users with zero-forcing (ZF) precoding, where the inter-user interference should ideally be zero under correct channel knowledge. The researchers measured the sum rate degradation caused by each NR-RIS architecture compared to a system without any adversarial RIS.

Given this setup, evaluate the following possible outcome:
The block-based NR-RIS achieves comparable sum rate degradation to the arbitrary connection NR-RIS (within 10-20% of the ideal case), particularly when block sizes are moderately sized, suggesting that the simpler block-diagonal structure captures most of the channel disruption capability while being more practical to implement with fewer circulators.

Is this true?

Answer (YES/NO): YES